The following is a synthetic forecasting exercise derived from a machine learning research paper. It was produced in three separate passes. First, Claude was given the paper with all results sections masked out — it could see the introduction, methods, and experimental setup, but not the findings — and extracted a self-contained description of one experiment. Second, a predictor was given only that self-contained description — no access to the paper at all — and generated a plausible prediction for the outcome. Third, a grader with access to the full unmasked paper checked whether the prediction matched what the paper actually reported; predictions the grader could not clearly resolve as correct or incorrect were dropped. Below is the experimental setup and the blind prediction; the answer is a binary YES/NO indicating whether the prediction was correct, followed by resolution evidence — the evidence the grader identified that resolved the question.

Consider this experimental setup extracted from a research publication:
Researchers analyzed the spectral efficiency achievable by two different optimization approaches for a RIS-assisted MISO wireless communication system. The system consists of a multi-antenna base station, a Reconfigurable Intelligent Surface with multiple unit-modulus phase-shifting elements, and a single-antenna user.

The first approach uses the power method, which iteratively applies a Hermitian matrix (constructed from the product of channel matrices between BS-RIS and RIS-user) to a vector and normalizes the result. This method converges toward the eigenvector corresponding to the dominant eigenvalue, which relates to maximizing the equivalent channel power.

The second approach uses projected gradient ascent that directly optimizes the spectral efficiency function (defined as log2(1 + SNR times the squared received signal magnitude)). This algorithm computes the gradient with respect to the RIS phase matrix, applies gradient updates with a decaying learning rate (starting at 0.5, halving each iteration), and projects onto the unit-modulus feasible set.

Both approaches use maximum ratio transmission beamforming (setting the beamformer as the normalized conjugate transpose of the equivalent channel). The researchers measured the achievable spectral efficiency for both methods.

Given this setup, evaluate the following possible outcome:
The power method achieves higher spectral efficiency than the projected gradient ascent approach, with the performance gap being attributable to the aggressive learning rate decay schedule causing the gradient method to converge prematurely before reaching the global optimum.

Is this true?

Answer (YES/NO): NO